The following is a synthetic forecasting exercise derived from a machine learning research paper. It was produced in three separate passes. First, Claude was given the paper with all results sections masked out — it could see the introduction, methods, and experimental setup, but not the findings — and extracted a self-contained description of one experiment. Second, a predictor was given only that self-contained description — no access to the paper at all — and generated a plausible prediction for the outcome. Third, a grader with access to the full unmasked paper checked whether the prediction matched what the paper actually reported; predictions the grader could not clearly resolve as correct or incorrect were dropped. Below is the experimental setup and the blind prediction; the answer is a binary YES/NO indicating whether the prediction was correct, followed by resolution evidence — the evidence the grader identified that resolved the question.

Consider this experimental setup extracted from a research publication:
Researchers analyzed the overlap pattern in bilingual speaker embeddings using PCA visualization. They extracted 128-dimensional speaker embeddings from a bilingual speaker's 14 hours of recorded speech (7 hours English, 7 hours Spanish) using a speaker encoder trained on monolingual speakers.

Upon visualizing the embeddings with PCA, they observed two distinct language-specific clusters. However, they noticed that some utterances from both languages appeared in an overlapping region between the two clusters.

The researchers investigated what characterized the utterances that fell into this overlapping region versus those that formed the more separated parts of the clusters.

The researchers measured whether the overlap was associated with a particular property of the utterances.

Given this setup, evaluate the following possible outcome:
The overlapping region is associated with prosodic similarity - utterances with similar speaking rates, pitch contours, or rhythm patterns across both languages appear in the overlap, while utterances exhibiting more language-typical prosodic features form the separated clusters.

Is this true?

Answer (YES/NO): NO